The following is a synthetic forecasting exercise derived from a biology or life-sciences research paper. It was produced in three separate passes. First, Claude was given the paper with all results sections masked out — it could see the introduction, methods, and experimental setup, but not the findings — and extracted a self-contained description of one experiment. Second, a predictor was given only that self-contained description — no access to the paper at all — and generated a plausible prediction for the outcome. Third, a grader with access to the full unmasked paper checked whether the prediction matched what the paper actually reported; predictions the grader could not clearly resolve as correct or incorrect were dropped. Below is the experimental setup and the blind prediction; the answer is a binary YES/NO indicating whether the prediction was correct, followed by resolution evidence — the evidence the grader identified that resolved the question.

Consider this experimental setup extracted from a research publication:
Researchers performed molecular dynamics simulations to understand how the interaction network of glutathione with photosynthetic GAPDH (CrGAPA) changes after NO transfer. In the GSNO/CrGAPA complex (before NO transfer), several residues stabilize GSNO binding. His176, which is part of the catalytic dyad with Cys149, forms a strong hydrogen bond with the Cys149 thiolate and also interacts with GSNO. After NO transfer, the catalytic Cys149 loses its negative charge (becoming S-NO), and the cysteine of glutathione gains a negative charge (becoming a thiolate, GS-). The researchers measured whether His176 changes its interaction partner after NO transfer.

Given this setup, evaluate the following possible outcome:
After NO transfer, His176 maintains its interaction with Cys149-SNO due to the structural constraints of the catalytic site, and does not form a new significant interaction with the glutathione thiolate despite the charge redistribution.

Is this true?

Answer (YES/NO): NO